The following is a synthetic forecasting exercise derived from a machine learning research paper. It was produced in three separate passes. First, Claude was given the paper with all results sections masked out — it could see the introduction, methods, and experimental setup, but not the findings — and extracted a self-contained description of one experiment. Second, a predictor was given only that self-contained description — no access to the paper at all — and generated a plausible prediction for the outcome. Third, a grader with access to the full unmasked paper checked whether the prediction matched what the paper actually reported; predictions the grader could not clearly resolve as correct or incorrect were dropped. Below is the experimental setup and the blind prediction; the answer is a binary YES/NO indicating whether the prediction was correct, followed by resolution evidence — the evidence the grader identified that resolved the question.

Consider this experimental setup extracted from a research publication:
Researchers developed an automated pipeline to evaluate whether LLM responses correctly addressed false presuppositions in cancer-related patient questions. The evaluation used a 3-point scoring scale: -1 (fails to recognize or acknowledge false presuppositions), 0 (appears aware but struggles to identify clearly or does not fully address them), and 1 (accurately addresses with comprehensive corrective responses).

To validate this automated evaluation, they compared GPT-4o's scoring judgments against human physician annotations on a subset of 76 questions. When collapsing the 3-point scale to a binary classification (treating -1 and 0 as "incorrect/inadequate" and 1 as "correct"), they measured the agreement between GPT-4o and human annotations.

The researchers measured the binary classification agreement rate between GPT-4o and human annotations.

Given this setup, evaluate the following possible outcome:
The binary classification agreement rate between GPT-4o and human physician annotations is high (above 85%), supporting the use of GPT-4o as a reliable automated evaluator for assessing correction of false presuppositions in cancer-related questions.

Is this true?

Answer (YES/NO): YES